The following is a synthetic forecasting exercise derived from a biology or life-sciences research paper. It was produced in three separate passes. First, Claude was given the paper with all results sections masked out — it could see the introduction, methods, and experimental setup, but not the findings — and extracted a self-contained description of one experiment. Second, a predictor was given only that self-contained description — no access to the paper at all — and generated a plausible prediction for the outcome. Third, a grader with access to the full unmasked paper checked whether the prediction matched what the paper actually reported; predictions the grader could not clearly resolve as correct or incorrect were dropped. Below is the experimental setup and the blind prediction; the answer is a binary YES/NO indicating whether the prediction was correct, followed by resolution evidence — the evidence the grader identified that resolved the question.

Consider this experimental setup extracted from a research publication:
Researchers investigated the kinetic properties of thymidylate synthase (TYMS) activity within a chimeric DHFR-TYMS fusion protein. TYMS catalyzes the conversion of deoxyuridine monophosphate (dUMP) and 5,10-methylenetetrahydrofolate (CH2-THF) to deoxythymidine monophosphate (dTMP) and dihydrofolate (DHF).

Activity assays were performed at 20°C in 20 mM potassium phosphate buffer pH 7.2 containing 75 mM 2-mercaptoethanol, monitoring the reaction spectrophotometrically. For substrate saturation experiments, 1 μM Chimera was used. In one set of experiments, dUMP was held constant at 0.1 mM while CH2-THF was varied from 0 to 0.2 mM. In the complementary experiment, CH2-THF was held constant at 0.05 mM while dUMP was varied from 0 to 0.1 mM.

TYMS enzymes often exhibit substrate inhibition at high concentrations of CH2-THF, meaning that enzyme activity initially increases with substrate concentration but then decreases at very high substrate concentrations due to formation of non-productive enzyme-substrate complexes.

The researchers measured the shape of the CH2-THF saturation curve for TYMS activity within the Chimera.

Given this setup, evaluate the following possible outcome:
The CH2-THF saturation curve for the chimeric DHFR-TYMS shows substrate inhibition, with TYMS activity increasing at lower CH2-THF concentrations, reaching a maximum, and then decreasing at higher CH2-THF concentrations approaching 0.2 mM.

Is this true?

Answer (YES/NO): YES